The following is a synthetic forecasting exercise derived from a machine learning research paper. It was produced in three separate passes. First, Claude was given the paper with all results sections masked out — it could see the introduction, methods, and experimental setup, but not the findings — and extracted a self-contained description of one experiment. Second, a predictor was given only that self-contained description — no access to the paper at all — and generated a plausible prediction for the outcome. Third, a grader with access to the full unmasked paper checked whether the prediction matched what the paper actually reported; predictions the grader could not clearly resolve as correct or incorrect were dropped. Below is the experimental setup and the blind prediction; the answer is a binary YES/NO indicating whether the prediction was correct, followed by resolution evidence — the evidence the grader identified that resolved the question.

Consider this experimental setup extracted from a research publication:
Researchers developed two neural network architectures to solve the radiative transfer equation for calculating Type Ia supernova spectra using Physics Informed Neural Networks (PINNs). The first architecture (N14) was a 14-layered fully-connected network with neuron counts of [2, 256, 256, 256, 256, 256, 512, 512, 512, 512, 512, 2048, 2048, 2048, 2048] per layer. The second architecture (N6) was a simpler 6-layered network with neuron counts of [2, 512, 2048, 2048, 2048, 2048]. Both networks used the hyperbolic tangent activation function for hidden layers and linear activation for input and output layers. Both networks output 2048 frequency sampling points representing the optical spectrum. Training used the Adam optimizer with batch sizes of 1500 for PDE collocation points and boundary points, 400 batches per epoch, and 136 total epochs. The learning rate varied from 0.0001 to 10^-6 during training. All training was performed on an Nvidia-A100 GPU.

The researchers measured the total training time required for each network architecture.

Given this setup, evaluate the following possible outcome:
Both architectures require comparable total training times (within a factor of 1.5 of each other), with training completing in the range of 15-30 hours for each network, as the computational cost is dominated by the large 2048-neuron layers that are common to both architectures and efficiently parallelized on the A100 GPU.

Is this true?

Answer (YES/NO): NO